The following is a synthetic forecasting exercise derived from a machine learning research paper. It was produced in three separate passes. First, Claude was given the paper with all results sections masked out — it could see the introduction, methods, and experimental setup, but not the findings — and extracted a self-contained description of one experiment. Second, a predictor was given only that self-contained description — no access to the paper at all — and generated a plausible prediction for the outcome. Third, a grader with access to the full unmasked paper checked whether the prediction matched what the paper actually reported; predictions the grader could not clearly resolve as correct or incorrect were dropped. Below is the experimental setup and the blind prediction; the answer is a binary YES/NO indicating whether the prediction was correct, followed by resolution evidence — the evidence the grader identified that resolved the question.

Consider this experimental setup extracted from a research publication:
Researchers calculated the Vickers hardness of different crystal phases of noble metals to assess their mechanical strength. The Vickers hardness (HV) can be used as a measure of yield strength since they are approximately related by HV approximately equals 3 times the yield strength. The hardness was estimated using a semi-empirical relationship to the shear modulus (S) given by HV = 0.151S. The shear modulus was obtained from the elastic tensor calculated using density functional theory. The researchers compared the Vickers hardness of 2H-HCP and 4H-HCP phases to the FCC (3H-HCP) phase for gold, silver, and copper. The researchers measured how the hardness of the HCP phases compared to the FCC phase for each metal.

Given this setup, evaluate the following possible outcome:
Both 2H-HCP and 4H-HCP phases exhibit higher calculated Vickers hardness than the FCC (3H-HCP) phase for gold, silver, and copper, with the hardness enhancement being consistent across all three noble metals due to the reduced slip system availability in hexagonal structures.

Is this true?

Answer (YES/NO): NO